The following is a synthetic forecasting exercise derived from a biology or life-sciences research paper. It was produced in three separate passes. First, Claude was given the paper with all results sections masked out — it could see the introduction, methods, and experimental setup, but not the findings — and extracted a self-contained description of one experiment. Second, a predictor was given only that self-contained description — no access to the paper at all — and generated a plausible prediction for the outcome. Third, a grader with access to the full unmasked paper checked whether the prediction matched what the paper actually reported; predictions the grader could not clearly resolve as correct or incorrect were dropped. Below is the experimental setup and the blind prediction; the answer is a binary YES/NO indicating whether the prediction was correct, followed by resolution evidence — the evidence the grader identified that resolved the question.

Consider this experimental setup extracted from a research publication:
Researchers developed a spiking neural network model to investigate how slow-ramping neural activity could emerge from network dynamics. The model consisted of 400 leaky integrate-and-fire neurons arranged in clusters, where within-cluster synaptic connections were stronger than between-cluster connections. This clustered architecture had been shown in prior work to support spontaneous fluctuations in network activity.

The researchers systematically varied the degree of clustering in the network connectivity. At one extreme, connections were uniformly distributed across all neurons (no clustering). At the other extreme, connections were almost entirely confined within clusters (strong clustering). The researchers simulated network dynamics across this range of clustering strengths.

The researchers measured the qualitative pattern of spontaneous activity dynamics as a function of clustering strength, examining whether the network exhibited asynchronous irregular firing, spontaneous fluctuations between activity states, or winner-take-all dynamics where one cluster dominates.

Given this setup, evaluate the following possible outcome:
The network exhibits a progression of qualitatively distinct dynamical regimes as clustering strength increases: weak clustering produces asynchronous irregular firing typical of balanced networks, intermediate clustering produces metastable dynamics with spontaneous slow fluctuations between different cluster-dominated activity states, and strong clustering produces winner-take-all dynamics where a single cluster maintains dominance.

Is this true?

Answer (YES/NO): YES